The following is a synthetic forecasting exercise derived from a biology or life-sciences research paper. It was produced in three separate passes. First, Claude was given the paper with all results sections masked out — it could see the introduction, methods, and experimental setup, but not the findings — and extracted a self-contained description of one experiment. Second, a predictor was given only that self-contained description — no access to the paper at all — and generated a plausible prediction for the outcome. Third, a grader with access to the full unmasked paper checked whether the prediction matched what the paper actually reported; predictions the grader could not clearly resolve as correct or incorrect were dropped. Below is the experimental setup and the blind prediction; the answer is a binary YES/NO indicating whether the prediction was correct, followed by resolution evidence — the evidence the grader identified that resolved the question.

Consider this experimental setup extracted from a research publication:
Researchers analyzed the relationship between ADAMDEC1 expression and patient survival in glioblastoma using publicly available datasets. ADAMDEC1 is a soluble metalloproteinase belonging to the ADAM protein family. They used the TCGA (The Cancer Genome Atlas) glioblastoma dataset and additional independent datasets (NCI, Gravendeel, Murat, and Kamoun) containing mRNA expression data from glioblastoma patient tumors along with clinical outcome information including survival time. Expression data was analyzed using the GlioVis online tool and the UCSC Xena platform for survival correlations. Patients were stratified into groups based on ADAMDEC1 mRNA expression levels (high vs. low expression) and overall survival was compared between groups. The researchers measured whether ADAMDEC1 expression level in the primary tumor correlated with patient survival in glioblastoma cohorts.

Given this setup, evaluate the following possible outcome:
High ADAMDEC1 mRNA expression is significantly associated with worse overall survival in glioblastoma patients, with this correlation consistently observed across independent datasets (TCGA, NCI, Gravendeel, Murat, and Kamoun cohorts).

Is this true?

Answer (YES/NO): NO